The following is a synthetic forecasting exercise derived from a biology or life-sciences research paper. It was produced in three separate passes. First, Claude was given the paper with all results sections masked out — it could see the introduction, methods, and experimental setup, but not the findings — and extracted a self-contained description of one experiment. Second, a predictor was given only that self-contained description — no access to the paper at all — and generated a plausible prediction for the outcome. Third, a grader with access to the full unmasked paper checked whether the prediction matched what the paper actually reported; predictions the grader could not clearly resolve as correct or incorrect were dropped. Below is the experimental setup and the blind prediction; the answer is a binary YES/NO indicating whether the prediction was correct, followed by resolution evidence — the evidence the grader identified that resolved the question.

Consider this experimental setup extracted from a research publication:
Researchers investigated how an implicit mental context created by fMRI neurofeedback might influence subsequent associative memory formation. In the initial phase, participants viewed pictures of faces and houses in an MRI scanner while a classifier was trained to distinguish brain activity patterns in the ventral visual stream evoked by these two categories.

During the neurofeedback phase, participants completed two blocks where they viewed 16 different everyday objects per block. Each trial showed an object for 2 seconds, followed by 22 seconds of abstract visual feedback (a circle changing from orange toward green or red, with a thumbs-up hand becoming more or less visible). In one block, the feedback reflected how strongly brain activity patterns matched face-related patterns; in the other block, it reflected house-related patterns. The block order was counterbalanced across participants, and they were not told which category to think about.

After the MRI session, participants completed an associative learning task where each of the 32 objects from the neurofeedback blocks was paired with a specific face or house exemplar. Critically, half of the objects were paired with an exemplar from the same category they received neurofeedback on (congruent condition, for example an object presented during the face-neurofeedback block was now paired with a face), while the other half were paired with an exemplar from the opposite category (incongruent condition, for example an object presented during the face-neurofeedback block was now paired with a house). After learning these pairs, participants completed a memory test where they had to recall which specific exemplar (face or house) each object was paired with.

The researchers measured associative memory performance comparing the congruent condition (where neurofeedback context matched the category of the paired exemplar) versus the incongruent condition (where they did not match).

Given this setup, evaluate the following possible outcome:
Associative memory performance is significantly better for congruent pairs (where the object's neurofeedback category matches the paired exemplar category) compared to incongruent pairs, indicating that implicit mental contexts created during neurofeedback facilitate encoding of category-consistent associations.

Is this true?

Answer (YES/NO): NO